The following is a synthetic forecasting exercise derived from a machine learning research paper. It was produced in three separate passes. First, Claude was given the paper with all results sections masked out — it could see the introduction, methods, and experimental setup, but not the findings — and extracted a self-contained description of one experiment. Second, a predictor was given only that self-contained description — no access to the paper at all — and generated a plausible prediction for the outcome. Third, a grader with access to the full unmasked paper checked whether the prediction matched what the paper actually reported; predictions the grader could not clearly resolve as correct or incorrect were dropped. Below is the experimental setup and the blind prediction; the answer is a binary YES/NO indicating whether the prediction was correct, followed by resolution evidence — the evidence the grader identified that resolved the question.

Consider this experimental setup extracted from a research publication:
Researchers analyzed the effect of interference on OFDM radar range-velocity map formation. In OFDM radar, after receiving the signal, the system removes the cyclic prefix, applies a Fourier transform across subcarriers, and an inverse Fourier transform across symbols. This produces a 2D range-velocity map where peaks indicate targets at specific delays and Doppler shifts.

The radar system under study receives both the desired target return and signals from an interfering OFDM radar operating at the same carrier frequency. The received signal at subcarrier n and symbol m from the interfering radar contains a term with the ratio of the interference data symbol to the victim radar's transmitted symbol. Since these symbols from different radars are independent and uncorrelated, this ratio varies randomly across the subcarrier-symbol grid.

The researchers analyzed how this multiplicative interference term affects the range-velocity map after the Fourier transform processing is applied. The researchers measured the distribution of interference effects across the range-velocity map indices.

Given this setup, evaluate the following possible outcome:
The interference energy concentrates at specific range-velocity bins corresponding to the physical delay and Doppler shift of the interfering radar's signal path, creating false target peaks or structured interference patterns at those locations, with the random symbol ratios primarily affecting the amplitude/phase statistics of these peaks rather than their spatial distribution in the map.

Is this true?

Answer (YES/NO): NO